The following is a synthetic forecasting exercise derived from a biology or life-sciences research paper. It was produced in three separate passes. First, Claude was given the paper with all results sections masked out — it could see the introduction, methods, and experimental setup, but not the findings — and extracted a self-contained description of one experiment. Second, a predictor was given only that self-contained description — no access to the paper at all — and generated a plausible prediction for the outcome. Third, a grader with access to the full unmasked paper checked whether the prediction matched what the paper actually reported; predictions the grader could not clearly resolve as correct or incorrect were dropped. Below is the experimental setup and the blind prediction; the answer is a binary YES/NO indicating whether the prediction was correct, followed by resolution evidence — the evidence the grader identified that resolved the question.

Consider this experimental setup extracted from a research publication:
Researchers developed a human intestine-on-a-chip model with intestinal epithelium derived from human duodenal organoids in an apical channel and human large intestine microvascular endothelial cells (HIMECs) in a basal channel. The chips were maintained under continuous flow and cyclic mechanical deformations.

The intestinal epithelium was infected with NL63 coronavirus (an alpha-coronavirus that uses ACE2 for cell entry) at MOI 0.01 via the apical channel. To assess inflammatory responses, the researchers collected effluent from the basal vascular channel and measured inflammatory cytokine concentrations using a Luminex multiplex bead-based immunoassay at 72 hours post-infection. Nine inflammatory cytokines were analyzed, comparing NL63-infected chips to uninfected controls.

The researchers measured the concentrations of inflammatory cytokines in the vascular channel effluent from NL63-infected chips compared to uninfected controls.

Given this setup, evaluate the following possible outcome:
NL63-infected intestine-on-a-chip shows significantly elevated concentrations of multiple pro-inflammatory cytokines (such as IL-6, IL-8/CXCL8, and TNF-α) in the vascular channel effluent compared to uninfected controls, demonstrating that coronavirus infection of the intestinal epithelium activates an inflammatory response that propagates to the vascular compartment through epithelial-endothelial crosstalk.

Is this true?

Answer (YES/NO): YES